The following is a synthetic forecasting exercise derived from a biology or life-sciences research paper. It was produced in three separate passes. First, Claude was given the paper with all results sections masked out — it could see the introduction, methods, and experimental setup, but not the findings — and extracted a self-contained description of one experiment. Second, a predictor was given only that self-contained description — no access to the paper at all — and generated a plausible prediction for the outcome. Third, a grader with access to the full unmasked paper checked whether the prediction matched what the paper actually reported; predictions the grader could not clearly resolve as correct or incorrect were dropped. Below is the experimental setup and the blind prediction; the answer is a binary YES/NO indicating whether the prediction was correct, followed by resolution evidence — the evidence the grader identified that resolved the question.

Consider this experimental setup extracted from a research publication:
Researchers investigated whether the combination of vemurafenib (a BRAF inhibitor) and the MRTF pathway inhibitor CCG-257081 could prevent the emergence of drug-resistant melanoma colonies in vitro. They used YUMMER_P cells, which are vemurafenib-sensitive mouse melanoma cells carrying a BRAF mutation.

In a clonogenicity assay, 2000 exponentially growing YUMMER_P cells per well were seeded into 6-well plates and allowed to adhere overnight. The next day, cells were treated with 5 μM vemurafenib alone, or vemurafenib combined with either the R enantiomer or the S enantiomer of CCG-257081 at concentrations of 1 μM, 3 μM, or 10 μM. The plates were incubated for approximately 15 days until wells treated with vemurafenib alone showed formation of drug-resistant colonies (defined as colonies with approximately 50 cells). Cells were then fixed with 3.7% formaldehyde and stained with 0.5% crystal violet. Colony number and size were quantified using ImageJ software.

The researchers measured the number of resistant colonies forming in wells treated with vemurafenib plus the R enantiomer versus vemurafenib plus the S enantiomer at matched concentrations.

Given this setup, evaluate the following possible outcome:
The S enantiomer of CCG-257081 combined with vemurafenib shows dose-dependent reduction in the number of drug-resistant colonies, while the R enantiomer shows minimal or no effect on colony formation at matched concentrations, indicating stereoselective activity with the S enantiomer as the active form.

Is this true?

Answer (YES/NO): NO